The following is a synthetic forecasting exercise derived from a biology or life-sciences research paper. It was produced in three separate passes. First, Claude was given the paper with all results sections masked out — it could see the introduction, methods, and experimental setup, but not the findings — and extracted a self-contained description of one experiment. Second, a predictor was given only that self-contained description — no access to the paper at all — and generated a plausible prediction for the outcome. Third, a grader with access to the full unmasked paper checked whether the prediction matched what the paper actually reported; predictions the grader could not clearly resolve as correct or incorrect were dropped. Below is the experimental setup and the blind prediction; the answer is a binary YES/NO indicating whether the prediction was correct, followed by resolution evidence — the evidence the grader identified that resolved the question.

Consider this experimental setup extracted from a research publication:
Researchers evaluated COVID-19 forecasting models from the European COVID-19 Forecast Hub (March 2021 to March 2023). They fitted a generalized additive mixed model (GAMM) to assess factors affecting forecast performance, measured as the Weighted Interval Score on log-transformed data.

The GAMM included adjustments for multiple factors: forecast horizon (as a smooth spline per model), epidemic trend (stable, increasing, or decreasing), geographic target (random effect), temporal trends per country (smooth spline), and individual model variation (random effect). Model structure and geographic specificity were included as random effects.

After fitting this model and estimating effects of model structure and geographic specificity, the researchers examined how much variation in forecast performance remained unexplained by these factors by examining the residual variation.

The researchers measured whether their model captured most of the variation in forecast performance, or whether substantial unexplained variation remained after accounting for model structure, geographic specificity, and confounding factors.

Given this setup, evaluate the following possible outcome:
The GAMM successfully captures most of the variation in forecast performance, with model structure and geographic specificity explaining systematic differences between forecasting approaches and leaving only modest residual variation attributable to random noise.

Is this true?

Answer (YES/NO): NO